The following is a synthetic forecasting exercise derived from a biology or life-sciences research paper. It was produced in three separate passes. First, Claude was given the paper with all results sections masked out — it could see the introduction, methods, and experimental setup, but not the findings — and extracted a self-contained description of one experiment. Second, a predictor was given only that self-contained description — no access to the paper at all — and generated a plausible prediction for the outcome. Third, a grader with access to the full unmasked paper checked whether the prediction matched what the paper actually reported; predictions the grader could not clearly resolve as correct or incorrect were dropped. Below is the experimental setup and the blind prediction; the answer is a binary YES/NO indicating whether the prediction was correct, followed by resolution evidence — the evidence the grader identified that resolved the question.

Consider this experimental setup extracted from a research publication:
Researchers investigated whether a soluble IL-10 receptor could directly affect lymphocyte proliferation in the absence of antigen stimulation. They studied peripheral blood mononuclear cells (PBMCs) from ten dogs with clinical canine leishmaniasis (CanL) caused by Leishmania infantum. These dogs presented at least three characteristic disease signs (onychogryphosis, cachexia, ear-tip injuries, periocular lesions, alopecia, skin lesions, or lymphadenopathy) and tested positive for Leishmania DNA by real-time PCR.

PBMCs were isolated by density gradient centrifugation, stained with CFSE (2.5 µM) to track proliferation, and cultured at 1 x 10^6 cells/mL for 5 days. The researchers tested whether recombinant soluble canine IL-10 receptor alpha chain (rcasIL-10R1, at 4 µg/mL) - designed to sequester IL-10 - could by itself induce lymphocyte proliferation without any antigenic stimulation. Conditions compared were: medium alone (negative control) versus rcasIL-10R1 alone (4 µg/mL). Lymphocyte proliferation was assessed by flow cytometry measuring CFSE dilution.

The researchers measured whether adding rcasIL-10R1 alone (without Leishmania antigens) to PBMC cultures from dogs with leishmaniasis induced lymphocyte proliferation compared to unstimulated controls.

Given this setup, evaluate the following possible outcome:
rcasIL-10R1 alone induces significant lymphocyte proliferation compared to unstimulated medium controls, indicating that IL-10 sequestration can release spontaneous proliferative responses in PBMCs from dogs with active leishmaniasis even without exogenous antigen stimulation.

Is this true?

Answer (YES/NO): YES